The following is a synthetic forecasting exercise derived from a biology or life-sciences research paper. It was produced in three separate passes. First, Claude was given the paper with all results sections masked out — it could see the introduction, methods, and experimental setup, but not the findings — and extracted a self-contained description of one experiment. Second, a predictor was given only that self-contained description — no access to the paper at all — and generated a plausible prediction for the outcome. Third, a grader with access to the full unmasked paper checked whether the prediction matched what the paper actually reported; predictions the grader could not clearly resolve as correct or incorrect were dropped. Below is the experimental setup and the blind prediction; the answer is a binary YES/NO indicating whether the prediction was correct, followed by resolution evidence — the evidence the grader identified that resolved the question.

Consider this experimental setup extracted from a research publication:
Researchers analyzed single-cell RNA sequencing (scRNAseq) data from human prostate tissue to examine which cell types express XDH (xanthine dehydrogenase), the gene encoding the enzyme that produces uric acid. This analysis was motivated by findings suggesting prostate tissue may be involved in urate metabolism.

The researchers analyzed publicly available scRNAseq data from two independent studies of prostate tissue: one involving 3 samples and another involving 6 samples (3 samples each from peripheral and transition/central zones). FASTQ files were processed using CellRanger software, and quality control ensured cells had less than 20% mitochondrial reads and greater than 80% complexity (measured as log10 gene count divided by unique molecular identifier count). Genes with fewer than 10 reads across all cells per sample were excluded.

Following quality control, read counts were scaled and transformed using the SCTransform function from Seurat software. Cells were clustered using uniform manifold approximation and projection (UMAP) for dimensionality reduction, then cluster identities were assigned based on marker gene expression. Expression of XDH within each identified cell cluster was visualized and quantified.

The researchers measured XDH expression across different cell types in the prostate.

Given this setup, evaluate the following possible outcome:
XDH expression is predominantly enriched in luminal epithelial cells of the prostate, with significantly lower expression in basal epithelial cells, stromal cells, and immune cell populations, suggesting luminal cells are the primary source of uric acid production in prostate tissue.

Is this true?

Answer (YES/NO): NO